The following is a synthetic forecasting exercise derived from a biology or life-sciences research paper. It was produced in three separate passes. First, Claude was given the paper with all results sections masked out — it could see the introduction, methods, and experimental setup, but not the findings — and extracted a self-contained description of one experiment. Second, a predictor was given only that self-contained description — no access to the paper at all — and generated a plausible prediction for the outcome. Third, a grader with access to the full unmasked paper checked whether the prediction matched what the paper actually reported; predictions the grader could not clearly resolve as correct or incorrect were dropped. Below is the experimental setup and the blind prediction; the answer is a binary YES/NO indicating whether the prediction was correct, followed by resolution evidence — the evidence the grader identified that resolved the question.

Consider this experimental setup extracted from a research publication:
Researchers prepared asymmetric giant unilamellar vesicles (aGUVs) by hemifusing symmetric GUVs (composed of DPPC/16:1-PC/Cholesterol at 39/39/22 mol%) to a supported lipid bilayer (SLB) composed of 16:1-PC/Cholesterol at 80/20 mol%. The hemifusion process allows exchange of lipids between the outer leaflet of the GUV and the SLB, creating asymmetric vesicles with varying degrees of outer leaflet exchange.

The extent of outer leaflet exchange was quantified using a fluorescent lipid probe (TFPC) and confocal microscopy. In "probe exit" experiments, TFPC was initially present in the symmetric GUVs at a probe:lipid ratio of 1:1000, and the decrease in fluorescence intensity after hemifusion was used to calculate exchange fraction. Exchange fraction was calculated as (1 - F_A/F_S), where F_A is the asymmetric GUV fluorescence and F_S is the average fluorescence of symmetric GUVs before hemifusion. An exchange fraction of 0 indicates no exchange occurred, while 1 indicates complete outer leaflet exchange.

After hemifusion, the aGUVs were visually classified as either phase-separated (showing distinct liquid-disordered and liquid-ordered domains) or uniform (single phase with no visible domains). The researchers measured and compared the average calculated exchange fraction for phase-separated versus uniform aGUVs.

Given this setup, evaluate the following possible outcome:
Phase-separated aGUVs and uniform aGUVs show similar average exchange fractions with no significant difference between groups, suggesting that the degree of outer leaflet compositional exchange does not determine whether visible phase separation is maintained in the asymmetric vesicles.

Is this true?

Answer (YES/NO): NO